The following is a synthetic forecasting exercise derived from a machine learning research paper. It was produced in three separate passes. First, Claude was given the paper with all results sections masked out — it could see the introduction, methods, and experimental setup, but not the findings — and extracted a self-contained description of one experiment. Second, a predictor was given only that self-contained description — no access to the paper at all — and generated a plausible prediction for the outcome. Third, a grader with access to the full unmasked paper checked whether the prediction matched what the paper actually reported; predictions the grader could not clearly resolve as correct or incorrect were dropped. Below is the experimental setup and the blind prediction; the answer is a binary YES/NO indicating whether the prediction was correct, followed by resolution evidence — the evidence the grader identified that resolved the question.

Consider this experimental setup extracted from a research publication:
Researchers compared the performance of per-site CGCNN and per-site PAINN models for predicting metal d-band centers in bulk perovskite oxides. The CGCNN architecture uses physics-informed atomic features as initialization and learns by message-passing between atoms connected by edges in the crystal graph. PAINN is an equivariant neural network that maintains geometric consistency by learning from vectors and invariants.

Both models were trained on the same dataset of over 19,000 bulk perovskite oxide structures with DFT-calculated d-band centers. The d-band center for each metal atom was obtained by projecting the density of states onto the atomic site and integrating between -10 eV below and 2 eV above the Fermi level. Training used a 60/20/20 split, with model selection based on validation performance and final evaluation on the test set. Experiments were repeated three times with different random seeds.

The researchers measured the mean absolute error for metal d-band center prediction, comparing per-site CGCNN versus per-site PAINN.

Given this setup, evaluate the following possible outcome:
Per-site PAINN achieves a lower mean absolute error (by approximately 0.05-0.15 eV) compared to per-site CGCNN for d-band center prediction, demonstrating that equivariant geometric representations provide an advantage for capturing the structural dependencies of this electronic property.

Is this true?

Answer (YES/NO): NO